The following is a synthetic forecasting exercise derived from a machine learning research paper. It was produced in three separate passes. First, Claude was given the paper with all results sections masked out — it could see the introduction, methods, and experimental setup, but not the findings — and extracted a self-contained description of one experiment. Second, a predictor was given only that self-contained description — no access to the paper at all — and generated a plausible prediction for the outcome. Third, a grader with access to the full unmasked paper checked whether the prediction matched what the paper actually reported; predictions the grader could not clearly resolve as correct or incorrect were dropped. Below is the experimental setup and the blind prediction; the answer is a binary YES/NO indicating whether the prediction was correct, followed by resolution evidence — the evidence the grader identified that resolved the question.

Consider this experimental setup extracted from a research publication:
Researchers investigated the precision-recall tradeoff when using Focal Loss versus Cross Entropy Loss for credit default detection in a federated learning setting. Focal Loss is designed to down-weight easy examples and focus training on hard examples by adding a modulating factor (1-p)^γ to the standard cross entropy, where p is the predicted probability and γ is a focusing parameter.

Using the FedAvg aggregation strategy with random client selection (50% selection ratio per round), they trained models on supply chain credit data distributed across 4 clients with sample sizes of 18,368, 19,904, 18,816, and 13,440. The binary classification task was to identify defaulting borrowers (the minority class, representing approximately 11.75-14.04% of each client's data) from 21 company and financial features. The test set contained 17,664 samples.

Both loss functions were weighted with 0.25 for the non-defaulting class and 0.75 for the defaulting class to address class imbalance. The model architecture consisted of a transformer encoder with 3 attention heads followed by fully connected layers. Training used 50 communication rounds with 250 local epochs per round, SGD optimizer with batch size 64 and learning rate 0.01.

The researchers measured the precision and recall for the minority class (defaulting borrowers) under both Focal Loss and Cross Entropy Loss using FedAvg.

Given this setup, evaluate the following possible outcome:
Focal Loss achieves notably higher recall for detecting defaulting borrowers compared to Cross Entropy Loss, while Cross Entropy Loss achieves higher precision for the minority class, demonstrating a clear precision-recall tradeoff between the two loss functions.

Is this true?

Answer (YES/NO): NO